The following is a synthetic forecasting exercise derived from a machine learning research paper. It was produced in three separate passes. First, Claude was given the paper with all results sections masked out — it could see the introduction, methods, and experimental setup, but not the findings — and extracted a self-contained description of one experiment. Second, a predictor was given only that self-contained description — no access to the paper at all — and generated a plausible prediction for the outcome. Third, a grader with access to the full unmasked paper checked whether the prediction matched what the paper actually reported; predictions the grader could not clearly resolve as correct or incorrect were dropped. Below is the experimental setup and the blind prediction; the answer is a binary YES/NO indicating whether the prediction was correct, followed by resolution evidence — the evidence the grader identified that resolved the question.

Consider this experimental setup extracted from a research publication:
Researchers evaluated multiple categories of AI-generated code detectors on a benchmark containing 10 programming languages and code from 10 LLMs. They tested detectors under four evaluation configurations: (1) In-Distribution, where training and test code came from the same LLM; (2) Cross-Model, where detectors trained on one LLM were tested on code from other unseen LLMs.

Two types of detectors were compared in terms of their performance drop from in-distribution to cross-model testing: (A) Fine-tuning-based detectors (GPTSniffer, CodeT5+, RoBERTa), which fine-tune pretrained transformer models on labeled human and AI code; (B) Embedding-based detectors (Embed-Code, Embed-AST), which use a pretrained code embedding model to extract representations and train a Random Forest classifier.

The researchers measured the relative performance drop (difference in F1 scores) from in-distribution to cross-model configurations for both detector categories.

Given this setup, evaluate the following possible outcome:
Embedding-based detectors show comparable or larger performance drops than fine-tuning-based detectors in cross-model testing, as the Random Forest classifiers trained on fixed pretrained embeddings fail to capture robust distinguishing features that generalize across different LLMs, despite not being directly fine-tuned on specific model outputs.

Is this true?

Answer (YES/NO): NO